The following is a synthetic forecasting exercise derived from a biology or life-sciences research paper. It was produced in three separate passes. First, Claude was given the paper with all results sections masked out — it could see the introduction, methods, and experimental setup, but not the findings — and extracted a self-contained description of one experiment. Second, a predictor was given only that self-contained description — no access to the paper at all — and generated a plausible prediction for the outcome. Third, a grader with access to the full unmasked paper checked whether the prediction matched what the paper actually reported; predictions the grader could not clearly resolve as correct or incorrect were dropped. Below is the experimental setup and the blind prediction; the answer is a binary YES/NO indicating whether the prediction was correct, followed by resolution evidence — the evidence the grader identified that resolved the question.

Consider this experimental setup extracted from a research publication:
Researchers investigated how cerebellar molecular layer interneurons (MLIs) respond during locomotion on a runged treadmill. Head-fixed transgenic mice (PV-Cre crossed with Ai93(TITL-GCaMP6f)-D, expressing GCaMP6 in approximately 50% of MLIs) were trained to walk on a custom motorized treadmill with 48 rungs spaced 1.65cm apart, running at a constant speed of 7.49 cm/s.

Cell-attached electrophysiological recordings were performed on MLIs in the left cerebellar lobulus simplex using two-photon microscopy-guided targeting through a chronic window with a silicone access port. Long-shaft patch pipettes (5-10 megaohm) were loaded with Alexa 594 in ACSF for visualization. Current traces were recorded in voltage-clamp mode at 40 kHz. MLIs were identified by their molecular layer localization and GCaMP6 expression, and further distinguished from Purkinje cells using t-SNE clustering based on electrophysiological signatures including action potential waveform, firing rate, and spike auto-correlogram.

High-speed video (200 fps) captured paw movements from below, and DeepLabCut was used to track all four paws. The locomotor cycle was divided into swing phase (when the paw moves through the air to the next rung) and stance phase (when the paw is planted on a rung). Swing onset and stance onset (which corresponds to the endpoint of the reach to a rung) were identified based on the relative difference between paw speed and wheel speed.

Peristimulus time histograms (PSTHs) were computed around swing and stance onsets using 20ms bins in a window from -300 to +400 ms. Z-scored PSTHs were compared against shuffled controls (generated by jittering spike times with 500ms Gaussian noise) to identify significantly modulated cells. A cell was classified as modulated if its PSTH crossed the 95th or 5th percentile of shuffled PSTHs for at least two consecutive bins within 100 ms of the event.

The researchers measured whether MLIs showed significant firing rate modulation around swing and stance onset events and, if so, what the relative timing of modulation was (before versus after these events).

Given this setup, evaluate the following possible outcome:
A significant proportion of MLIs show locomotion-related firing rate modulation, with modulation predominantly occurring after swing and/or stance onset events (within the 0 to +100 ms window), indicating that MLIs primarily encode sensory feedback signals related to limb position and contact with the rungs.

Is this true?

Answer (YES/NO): NO